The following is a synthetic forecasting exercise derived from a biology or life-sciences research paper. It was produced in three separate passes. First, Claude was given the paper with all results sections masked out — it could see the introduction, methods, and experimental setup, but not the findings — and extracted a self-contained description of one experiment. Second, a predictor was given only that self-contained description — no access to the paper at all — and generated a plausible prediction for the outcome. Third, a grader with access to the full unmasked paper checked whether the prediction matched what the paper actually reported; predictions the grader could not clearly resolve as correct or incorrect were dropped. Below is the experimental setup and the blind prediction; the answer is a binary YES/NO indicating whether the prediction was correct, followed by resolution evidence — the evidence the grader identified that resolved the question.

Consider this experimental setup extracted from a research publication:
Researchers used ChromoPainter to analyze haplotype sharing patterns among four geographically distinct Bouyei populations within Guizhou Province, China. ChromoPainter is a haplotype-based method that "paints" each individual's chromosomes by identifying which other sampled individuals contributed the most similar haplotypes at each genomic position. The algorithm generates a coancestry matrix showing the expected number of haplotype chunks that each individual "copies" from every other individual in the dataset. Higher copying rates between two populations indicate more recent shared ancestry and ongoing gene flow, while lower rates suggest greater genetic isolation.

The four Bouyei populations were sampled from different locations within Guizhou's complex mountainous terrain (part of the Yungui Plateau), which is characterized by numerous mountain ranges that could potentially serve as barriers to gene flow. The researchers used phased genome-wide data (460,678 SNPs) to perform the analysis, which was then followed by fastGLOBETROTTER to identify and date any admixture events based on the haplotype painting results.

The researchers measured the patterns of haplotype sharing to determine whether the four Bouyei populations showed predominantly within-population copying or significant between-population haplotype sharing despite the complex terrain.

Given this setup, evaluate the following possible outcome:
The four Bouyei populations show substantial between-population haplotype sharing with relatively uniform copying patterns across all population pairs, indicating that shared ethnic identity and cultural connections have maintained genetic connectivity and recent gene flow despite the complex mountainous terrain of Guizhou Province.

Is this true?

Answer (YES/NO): YES